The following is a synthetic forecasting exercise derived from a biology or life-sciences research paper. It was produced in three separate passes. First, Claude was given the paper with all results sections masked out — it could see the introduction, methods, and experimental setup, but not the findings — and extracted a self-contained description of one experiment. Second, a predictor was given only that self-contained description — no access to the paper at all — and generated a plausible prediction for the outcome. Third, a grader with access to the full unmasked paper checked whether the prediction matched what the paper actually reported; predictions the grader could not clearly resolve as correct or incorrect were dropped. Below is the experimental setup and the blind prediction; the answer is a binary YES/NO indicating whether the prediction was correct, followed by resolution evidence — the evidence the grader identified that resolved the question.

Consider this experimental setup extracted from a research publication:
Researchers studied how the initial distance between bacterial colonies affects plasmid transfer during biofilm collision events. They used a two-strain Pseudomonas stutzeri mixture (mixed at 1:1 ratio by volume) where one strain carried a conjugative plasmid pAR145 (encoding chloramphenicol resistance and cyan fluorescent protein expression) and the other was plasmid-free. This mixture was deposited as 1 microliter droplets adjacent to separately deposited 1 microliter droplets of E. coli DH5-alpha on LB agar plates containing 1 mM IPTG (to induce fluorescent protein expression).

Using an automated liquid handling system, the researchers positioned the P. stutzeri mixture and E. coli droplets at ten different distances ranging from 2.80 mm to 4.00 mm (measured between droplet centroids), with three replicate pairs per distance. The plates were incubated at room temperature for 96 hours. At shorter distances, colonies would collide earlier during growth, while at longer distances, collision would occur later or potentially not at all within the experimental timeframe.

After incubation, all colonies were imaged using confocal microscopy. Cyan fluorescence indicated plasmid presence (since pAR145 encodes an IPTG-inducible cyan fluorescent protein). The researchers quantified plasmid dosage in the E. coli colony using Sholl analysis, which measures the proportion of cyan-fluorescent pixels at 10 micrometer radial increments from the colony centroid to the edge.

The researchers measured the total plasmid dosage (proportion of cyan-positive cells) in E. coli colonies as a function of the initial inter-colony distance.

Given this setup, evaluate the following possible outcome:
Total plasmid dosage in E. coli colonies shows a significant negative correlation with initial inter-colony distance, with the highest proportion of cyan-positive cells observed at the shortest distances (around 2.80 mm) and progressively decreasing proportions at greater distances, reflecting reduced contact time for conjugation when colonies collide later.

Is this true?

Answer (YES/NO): YES